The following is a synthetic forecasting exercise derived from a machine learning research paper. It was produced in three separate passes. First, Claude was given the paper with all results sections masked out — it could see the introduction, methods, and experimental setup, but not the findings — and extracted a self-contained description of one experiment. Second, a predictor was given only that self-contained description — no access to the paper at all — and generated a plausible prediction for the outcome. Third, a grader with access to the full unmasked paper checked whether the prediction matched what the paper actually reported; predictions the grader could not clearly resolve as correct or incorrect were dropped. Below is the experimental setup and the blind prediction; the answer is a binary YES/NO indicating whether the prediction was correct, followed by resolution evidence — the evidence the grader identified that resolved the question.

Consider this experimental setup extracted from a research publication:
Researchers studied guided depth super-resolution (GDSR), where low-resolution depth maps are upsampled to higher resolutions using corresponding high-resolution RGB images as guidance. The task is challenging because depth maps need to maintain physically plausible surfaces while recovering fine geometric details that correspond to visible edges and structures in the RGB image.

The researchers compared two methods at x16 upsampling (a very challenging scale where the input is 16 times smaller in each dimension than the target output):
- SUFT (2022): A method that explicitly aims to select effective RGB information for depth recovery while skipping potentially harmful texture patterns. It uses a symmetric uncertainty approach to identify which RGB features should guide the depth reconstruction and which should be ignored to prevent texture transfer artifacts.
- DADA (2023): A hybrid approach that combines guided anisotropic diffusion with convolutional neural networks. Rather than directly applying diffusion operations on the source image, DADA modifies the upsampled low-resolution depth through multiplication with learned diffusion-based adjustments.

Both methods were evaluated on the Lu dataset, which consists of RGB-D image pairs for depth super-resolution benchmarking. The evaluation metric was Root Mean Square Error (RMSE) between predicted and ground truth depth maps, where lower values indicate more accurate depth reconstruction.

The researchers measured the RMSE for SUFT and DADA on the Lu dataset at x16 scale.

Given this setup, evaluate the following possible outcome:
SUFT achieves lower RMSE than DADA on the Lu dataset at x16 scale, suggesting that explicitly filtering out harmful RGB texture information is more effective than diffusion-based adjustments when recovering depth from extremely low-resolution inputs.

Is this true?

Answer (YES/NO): YES